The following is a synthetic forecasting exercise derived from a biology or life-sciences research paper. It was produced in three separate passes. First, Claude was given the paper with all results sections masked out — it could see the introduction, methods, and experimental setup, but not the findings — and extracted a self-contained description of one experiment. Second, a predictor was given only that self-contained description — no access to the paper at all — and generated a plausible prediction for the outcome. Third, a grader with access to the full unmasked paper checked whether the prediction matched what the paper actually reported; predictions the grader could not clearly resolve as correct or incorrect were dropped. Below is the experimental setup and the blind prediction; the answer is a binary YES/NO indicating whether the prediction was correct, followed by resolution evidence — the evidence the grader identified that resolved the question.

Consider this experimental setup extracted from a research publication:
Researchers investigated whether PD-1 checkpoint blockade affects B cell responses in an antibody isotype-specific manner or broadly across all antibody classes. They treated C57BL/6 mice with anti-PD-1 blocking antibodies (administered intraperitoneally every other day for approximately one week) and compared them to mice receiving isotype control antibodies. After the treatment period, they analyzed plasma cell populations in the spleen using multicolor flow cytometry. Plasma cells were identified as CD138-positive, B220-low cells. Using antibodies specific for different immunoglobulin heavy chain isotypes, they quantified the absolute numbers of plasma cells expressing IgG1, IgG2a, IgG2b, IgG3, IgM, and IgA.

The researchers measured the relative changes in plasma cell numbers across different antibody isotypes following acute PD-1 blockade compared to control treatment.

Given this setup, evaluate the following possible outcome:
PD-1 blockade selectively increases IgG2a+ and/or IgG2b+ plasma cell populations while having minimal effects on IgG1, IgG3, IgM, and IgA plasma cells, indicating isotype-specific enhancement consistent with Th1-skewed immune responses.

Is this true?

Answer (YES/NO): NO